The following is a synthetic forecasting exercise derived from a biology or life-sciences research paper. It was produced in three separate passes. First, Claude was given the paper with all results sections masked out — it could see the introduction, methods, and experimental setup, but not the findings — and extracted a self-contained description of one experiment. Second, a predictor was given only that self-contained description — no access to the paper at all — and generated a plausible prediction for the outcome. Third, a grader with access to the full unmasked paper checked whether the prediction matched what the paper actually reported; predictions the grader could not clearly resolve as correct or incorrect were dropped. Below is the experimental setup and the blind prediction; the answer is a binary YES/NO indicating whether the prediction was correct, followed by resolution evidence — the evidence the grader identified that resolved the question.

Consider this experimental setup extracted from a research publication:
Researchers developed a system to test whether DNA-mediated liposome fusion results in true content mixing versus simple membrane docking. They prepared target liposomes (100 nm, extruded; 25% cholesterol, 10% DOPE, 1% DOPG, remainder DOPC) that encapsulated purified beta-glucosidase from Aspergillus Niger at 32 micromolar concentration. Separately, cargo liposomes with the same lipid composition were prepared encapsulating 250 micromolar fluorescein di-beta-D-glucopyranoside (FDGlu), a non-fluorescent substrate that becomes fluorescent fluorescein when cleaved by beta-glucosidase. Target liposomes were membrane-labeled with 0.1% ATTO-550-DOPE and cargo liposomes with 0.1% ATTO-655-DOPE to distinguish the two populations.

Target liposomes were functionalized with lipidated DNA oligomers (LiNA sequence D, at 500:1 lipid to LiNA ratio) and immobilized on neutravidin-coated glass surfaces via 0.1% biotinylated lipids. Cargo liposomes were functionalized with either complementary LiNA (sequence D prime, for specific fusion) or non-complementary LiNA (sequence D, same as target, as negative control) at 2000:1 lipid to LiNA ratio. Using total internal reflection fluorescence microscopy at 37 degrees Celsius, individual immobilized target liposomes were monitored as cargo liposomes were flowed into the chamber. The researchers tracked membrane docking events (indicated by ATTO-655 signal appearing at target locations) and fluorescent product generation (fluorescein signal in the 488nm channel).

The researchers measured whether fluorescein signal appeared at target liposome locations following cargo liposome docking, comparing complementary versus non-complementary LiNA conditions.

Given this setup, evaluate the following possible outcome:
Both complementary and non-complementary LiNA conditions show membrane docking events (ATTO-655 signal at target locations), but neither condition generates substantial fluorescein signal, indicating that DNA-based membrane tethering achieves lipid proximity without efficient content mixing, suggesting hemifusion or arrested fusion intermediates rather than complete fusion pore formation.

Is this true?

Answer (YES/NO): NO